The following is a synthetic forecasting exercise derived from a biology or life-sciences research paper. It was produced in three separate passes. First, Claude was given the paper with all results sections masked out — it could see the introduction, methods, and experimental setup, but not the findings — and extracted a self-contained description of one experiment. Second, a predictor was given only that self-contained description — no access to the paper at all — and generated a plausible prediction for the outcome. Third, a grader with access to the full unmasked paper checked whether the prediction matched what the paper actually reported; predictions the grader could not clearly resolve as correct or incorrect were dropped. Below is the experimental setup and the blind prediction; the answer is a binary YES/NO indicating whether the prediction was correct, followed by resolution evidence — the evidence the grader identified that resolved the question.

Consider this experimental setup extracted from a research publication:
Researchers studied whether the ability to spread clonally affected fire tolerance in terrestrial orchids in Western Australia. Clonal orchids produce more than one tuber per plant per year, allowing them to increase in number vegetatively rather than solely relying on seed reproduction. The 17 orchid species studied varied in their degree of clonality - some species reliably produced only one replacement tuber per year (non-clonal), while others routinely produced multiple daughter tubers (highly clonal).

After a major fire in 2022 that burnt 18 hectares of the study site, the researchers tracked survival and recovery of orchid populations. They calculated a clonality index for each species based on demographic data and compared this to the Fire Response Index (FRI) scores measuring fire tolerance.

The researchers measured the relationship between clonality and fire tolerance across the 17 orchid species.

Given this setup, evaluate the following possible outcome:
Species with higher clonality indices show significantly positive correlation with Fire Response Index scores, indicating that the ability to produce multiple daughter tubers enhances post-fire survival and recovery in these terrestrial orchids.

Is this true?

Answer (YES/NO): YES